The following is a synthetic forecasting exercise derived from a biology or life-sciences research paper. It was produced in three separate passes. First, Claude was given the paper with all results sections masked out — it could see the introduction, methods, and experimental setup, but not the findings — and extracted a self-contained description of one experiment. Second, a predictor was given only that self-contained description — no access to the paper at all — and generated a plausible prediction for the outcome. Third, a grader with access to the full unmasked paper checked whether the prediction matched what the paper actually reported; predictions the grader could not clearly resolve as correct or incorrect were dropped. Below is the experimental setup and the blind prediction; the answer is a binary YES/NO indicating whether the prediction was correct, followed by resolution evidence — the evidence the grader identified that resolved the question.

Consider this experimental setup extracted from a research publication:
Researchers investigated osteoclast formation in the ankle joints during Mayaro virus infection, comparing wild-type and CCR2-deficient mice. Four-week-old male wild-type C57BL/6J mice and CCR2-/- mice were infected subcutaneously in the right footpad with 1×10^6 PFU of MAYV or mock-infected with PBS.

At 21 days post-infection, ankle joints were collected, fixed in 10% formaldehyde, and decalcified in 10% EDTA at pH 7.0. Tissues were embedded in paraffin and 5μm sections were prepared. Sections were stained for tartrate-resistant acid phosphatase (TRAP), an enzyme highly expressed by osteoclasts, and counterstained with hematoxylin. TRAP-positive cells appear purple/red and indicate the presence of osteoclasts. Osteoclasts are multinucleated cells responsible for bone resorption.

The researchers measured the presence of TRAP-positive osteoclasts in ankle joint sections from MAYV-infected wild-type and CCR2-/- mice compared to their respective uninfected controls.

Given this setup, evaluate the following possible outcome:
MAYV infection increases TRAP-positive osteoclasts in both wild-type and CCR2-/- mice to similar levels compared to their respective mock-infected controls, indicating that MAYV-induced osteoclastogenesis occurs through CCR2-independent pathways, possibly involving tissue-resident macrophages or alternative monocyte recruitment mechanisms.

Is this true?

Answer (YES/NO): NO